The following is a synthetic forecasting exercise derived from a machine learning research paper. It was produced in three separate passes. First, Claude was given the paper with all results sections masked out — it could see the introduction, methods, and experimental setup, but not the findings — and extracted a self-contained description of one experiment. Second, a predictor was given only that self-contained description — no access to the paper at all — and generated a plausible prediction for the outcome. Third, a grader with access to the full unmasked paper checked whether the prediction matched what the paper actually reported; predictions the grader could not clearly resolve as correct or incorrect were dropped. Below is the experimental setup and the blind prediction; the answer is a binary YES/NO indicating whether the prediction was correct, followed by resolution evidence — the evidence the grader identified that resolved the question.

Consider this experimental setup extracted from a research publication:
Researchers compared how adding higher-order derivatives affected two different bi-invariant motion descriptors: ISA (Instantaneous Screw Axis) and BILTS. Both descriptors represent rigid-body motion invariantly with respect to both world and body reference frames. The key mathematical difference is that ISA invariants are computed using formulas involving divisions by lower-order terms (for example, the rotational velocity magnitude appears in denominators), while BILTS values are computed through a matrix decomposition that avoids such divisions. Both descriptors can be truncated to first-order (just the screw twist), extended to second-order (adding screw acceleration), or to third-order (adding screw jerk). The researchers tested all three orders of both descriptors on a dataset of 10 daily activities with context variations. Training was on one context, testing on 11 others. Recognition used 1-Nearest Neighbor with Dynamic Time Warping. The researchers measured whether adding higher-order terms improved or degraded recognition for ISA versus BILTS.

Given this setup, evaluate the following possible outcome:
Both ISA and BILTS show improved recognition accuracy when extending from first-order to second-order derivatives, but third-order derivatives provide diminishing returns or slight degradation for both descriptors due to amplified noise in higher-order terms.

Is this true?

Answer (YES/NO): NO